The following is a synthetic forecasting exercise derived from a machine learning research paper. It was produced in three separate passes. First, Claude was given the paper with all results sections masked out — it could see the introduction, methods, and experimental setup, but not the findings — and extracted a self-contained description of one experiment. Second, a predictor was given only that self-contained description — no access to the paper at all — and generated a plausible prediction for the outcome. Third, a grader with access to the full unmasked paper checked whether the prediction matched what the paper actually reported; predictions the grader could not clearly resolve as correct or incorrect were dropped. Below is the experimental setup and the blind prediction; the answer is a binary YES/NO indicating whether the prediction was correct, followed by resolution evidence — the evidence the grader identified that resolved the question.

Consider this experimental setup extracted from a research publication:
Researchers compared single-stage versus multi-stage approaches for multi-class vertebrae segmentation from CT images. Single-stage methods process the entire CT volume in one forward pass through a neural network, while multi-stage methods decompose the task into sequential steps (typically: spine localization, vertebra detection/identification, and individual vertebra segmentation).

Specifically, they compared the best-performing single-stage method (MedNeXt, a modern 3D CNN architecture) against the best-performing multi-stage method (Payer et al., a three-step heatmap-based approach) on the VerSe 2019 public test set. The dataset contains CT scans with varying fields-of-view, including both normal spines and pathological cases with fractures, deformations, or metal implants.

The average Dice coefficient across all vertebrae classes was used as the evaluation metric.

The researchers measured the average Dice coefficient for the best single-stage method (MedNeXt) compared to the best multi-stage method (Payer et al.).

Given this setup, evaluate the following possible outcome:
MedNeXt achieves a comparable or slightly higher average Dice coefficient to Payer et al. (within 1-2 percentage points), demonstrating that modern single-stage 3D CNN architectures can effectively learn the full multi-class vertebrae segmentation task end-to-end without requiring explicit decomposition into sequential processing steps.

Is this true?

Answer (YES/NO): NO